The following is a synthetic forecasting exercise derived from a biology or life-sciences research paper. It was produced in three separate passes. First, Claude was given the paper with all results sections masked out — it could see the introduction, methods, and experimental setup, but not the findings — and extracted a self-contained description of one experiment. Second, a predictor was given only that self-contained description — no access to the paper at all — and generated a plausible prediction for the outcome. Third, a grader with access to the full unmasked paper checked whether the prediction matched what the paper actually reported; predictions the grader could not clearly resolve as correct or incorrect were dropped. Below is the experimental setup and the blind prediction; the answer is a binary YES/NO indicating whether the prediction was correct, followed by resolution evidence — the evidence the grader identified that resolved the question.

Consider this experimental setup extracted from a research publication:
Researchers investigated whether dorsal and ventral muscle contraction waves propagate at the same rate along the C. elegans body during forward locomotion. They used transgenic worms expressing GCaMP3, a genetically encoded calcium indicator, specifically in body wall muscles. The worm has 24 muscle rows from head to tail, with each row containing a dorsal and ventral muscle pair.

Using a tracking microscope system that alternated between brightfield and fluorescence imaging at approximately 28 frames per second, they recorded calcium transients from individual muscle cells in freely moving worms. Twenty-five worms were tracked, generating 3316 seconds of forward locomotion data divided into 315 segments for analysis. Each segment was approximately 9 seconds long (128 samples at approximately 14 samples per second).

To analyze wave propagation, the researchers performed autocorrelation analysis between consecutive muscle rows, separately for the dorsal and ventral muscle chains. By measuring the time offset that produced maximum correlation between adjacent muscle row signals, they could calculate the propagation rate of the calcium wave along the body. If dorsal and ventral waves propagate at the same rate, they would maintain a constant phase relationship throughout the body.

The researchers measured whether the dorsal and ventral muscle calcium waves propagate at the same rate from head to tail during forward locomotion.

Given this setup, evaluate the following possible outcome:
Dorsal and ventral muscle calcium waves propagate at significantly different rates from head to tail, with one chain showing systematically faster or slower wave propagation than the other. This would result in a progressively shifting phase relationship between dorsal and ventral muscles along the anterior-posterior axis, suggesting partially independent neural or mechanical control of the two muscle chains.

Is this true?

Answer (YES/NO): YES